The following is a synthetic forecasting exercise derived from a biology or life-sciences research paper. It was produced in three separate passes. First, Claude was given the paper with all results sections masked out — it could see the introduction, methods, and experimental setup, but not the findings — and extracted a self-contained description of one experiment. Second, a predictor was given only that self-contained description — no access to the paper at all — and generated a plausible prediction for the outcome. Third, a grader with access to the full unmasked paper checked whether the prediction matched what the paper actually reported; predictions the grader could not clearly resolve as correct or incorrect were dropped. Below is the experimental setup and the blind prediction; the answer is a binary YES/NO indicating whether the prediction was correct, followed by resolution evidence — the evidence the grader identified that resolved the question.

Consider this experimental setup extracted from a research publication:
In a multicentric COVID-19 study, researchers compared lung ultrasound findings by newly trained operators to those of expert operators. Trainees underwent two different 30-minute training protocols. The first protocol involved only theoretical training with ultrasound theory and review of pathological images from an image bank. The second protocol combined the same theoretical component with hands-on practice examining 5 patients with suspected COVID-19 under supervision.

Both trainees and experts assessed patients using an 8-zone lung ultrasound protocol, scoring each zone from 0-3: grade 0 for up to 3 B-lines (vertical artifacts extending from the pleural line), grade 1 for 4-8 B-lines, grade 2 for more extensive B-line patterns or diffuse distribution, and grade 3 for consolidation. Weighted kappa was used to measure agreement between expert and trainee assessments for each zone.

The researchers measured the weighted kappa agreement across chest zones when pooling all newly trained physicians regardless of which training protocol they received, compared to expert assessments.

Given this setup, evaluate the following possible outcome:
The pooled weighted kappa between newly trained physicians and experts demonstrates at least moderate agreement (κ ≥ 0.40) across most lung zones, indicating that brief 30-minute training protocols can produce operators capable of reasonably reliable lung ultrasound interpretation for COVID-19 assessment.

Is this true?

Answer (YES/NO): YES